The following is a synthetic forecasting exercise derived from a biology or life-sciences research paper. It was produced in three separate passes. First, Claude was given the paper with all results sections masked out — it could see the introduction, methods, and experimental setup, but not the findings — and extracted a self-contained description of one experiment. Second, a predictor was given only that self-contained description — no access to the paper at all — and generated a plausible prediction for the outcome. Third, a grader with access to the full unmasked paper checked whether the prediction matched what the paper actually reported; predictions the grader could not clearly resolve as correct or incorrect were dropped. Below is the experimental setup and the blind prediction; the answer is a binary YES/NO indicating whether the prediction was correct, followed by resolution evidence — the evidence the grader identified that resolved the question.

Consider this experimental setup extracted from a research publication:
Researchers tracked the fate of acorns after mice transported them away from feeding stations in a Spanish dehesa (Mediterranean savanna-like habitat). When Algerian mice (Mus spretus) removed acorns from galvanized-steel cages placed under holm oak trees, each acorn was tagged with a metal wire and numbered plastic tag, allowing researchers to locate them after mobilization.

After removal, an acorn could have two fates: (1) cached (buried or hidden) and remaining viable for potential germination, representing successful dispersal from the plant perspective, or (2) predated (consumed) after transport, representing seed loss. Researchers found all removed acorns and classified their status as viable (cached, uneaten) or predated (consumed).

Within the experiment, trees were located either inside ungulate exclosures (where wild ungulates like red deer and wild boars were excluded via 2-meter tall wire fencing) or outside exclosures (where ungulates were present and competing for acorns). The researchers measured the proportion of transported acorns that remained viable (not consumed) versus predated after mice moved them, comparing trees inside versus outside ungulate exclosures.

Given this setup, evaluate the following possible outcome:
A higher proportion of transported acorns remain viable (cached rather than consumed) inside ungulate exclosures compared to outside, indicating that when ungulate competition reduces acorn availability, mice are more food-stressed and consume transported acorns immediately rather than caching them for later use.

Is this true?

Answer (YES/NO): NO